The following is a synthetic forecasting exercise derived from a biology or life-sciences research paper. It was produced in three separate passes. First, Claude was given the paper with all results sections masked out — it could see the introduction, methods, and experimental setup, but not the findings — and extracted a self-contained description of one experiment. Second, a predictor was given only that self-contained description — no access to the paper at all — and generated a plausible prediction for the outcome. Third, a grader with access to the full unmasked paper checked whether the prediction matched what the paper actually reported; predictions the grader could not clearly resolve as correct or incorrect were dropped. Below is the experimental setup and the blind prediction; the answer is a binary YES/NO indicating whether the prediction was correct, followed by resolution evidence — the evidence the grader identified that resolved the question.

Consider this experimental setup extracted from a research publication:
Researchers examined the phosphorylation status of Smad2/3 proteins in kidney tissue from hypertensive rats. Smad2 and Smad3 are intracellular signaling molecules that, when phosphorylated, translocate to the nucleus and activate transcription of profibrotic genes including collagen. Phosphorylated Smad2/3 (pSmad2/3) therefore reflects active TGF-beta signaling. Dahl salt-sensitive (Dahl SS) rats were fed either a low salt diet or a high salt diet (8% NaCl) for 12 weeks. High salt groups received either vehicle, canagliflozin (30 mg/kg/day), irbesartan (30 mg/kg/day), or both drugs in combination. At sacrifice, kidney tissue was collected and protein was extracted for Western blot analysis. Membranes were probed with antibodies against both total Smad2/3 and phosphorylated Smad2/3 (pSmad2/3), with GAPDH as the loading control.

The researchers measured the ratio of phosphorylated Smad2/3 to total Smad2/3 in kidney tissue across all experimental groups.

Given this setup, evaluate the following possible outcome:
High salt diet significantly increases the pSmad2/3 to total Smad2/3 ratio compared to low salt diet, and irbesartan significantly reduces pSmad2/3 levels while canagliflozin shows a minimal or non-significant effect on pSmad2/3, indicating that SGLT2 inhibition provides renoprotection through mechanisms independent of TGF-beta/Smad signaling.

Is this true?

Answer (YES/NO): NO